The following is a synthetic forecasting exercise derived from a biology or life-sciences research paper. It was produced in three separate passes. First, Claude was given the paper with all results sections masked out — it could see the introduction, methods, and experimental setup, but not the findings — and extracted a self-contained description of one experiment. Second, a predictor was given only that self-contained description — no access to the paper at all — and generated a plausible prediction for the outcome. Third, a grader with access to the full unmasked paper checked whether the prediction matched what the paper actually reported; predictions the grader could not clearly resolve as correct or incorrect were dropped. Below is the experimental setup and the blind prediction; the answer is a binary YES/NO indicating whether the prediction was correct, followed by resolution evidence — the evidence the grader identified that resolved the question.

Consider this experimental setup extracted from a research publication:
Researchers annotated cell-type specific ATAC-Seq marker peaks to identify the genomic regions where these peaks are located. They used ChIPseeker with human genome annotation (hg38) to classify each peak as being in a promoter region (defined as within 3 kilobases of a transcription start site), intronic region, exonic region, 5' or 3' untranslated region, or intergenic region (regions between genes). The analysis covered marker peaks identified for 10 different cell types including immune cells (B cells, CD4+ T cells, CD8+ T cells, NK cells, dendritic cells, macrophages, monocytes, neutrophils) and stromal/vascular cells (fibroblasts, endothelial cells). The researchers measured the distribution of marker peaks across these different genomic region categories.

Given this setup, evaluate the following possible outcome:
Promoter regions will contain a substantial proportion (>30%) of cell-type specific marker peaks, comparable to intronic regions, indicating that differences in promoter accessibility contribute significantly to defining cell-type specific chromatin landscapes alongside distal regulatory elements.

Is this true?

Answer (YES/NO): NO